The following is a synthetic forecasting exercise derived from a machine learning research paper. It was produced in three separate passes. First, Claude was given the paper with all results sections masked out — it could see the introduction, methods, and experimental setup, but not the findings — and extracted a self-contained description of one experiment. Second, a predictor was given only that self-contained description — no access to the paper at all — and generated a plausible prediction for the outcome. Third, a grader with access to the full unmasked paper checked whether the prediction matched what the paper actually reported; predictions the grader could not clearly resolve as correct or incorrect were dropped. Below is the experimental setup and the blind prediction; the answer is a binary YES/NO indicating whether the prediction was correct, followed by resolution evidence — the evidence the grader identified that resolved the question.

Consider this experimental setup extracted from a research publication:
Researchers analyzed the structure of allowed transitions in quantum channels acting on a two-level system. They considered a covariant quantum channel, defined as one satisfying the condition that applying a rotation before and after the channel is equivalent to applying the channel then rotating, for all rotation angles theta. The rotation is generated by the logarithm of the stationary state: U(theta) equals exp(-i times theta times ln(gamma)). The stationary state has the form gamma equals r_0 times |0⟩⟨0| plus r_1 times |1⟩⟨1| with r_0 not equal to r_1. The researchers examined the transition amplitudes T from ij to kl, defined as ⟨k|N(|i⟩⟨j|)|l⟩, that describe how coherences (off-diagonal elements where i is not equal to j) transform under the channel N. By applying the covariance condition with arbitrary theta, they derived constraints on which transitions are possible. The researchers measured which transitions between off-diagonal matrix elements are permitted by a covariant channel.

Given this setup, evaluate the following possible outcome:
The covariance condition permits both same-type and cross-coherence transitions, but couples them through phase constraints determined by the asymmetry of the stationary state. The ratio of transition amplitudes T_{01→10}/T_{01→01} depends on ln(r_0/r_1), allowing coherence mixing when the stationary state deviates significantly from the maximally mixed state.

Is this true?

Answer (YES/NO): NO